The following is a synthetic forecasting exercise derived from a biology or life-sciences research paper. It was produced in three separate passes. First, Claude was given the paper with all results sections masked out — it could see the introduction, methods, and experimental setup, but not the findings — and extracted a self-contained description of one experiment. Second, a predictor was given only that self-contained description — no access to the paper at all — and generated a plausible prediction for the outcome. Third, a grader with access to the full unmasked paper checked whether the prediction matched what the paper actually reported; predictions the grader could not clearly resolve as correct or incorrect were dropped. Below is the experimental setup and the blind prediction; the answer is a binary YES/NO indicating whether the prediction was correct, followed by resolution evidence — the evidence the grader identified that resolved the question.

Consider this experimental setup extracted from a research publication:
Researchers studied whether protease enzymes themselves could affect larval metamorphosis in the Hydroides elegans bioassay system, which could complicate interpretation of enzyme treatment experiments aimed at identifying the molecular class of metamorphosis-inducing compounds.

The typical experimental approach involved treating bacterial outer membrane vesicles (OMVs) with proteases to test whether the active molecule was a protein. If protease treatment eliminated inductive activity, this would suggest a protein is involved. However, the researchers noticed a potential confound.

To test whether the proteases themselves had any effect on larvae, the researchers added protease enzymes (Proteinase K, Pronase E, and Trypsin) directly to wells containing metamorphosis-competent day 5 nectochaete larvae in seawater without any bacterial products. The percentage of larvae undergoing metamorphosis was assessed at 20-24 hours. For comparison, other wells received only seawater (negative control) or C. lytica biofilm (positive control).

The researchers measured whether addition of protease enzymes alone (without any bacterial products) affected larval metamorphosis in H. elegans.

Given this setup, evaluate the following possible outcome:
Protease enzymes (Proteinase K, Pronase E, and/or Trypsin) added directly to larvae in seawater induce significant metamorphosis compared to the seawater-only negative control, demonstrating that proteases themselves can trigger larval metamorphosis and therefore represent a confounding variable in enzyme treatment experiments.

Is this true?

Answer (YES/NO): YES